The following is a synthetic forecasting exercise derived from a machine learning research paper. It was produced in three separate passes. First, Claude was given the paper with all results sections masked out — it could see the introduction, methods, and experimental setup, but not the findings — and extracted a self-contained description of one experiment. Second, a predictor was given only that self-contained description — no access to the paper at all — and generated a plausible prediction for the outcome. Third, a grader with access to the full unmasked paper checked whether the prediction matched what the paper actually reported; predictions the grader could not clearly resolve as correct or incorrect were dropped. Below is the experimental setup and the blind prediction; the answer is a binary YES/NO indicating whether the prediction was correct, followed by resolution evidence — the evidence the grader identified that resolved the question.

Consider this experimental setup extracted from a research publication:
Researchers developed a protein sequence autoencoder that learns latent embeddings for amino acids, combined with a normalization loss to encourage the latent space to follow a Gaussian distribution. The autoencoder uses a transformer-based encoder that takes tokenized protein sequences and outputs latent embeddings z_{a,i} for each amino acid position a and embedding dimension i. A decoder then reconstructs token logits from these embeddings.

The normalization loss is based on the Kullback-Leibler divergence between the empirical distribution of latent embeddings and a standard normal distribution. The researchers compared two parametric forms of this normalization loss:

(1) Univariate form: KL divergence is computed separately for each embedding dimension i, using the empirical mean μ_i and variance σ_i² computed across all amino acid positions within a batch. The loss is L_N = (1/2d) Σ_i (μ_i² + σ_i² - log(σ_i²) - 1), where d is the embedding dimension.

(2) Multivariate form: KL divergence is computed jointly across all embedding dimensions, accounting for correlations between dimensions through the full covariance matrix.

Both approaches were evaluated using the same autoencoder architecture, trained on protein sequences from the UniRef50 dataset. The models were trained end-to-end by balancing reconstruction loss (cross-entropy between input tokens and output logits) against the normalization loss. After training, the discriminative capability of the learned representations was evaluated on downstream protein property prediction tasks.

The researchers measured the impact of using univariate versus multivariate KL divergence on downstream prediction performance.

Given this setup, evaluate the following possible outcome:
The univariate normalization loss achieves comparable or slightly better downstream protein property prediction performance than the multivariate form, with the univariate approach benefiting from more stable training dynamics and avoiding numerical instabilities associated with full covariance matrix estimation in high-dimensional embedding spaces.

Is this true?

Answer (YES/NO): YES